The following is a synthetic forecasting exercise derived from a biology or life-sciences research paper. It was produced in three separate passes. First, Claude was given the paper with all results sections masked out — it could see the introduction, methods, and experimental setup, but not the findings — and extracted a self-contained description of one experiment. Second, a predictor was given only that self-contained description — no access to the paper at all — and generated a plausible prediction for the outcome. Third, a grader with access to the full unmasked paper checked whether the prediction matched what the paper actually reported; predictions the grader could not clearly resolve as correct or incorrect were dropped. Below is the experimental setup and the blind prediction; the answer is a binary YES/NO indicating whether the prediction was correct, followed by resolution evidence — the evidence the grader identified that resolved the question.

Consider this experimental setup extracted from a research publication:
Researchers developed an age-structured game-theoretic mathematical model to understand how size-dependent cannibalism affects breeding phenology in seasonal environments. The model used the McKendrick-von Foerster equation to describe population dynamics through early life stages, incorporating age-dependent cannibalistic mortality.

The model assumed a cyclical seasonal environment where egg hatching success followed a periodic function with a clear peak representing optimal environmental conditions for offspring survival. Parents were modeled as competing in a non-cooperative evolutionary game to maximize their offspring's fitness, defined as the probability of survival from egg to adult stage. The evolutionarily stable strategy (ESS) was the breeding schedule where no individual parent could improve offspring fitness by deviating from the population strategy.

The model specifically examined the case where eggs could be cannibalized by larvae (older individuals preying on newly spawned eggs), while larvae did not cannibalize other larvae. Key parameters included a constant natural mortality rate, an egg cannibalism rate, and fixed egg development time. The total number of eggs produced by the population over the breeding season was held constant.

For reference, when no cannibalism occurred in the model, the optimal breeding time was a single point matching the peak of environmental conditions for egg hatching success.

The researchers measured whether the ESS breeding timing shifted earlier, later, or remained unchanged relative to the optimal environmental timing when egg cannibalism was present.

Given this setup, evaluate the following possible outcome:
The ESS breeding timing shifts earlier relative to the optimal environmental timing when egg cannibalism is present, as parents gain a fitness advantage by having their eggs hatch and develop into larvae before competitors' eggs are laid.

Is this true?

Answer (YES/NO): YES